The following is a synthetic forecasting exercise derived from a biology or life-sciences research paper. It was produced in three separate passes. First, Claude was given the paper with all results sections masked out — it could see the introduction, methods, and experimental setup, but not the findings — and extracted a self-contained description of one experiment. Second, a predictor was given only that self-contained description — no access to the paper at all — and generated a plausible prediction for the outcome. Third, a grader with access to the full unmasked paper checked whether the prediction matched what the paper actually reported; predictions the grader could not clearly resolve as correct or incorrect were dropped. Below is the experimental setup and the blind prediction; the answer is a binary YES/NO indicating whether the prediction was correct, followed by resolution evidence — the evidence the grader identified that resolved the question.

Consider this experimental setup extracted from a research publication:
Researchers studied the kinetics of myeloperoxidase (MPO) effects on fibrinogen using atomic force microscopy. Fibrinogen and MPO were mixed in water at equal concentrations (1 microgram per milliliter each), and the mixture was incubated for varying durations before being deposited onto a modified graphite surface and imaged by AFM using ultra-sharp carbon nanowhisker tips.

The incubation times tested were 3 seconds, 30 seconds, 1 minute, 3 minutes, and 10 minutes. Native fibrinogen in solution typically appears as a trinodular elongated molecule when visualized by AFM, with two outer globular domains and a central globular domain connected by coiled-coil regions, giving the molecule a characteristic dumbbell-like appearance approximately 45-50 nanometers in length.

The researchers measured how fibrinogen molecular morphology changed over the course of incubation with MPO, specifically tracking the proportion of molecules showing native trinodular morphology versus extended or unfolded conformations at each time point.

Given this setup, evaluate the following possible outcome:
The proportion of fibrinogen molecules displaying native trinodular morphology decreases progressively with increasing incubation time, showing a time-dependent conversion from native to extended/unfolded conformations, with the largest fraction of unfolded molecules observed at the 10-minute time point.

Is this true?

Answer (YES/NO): YES